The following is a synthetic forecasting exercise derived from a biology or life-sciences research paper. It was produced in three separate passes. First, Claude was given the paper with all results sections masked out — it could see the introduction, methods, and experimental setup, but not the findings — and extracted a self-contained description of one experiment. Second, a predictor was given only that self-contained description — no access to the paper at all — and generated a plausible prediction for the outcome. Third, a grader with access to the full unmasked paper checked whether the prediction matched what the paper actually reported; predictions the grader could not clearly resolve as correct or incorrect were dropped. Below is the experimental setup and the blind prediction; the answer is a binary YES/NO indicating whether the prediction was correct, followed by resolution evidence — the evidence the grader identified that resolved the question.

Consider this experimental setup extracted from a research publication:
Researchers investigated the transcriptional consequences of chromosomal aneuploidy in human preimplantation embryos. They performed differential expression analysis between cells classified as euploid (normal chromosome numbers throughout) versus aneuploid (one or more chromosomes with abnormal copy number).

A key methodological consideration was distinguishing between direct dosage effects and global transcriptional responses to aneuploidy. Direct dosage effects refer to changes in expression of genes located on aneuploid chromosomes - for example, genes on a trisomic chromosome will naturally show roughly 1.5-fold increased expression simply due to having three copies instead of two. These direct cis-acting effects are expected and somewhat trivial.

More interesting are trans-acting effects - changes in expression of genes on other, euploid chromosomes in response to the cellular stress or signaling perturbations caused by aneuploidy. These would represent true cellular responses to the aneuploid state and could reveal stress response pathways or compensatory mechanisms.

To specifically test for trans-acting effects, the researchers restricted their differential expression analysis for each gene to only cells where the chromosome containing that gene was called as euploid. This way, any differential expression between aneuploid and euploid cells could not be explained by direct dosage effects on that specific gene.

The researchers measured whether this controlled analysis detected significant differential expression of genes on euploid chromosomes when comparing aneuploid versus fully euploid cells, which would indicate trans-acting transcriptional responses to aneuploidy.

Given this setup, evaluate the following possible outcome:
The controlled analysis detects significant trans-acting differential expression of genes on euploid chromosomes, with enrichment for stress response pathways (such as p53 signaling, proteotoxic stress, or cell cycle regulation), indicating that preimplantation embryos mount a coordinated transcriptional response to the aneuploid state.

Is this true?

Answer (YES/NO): YES